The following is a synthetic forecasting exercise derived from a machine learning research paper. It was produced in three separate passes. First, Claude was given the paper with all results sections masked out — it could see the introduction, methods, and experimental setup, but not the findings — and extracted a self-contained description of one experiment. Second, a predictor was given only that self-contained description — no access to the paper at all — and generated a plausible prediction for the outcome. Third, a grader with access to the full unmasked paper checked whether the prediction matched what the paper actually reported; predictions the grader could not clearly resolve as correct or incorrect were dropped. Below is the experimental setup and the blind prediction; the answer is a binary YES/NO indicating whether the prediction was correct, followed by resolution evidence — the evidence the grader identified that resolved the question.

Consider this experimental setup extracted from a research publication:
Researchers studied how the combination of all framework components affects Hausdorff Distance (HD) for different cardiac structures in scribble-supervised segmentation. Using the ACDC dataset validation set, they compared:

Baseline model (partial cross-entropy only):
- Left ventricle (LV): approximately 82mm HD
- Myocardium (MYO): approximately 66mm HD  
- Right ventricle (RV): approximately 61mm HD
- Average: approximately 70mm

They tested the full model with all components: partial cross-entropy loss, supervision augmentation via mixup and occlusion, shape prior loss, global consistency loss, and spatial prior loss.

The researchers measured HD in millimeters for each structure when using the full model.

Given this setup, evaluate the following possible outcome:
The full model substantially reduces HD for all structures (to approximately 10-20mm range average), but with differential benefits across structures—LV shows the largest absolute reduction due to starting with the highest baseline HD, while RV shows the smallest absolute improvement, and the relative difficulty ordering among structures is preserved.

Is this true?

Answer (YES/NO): NO